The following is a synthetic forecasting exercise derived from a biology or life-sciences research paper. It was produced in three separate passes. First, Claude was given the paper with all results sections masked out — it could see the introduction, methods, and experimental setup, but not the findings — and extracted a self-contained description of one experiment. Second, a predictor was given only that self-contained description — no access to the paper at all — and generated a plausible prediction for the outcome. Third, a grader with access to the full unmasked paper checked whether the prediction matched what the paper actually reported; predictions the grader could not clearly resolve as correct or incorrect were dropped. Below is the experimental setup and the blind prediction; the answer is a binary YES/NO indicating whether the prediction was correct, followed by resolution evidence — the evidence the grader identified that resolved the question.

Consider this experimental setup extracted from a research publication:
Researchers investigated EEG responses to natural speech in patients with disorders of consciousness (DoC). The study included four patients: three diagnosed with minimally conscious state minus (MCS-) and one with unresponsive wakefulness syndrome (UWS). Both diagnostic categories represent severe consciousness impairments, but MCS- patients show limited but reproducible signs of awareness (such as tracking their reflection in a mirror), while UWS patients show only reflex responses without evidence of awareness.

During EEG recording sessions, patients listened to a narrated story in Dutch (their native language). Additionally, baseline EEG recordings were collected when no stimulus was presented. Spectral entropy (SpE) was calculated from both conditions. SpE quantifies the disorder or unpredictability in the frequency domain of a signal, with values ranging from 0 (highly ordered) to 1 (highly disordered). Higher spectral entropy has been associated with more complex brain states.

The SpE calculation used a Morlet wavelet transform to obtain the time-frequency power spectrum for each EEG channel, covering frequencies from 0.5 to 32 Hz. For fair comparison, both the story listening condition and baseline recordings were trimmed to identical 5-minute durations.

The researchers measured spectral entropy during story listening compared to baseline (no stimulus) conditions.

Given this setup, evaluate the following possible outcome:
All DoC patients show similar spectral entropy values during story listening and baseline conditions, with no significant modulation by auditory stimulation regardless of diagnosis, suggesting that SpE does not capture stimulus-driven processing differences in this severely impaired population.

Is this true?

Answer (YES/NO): NO